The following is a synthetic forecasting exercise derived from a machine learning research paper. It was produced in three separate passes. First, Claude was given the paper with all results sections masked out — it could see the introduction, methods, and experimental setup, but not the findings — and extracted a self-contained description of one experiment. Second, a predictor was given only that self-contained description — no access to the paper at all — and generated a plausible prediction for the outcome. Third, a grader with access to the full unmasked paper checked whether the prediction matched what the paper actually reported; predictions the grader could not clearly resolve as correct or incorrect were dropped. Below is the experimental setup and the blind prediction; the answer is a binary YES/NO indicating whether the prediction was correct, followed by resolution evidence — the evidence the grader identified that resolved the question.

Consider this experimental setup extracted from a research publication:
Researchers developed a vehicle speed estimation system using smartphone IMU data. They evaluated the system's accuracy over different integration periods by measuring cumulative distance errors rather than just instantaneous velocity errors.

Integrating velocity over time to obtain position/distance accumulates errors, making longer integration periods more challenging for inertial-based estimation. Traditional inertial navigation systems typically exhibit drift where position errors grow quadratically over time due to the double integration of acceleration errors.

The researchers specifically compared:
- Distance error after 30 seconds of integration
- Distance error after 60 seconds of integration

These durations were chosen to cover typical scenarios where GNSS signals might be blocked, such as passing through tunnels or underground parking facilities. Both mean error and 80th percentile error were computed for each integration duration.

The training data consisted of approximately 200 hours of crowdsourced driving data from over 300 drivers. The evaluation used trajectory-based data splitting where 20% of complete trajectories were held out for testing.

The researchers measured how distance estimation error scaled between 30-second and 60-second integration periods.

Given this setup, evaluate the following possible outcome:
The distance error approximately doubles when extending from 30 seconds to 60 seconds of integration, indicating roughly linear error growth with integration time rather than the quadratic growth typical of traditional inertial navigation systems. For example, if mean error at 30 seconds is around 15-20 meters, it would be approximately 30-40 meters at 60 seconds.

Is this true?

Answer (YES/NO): NO